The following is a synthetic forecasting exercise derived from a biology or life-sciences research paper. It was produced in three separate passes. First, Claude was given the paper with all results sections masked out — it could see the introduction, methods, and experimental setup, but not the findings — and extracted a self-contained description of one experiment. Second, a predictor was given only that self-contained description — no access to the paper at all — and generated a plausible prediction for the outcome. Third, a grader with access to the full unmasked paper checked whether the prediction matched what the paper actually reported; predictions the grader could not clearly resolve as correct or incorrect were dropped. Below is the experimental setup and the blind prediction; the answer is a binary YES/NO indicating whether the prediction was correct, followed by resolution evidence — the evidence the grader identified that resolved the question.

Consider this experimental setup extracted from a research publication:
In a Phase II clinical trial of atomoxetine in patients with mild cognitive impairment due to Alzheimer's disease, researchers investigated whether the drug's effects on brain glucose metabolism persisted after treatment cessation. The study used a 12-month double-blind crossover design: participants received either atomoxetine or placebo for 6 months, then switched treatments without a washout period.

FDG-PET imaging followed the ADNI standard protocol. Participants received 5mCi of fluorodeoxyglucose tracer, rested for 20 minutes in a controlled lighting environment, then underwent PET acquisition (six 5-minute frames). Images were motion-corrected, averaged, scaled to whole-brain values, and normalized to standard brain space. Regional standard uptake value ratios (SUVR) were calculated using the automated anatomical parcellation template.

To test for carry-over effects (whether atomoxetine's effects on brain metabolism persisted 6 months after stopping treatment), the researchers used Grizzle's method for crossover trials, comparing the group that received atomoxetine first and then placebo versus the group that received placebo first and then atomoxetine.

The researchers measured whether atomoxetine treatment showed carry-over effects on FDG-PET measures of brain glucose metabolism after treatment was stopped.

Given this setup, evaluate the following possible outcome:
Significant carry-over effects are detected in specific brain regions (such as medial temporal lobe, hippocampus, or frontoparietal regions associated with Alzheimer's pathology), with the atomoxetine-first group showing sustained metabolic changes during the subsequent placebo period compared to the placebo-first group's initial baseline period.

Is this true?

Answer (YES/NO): YES